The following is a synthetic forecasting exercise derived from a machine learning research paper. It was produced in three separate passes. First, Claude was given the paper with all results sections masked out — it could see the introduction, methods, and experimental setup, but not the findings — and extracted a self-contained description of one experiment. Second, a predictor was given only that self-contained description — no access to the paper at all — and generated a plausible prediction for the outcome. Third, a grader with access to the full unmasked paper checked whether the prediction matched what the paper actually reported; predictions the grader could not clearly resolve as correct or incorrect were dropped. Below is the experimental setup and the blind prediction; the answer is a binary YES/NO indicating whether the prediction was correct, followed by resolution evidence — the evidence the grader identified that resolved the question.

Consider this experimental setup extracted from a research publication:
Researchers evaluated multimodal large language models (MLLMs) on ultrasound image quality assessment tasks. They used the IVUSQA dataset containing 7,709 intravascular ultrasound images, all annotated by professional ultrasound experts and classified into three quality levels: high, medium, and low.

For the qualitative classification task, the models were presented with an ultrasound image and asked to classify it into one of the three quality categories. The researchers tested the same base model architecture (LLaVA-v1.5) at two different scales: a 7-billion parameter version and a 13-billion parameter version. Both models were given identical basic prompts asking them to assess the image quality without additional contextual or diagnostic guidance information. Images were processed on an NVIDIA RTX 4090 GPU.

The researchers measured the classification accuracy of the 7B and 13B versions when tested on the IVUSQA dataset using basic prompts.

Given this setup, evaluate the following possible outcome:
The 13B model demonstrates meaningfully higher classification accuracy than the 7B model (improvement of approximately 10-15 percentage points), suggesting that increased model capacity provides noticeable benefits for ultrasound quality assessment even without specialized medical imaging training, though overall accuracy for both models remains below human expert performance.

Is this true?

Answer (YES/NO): NO